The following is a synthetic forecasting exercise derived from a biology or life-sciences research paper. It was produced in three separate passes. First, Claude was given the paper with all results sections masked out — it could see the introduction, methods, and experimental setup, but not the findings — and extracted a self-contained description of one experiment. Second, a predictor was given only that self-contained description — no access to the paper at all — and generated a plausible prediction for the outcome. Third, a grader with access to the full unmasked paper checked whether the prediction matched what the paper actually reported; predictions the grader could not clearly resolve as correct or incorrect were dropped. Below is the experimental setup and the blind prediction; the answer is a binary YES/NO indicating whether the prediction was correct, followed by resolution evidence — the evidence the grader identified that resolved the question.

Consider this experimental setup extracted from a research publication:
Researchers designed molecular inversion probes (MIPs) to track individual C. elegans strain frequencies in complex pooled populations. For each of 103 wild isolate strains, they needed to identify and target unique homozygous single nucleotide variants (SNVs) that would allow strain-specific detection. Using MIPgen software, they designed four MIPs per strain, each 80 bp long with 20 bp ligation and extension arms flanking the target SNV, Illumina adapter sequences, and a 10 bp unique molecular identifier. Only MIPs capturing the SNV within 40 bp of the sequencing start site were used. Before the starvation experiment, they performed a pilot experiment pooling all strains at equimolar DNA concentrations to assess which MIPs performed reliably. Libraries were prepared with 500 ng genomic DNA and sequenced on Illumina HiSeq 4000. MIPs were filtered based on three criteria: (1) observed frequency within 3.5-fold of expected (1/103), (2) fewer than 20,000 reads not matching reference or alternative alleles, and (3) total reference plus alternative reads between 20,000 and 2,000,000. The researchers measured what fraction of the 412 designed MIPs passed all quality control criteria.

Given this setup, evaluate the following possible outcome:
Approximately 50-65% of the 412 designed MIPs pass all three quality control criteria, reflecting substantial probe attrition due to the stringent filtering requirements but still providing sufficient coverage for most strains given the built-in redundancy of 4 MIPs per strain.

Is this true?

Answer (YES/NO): NO